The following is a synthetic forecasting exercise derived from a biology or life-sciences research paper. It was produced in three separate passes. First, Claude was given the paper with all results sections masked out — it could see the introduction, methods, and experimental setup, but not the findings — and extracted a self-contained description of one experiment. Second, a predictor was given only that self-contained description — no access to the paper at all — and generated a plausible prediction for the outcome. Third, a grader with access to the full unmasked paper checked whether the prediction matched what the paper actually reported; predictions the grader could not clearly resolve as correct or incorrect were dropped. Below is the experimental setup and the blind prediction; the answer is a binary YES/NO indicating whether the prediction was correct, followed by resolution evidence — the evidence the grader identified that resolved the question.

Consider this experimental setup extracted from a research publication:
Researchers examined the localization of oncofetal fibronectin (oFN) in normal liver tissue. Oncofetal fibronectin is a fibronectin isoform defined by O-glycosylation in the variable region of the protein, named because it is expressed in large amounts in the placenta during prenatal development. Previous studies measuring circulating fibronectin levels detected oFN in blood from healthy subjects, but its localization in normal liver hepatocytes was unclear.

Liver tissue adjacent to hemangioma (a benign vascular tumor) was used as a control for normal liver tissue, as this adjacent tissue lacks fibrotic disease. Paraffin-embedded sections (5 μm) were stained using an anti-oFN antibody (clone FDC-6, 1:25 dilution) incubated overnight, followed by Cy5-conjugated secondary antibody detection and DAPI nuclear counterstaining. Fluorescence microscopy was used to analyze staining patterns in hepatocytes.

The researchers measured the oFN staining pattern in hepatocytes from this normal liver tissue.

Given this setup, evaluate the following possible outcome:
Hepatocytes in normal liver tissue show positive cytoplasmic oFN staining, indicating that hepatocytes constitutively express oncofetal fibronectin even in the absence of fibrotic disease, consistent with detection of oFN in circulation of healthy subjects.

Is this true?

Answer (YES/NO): NO